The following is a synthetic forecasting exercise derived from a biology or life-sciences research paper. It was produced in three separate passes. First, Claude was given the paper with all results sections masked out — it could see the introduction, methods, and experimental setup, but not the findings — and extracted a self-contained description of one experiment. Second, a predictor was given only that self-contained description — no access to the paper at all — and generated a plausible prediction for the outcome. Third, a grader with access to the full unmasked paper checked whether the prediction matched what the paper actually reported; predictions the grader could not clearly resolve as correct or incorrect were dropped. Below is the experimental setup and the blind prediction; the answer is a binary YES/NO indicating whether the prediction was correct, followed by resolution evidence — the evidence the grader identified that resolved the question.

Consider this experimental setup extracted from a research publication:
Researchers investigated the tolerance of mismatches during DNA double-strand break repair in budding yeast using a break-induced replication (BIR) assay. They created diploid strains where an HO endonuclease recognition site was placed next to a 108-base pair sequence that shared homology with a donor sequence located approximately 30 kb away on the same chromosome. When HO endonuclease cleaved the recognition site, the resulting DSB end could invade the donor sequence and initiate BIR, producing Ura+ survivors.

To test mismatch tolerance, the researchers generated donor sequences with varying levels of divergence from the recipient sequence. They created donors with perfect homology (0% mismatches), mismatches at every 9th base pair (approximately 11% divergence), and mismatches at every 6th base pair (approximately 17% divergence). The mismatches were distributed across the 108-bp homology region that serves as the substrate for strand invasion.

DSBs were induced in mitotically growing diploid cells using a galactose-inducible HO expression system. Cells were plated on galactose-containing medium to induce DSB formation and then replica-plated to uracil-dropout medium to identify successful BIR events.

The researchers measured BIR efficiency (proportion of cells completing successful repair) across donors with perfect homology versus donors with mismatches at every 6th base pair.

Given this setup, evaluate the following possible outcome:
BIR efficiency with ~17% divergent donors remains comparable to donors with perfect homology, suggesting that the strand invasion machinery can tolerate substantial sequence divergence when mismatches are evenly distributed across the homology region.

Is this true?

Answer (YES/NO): NO